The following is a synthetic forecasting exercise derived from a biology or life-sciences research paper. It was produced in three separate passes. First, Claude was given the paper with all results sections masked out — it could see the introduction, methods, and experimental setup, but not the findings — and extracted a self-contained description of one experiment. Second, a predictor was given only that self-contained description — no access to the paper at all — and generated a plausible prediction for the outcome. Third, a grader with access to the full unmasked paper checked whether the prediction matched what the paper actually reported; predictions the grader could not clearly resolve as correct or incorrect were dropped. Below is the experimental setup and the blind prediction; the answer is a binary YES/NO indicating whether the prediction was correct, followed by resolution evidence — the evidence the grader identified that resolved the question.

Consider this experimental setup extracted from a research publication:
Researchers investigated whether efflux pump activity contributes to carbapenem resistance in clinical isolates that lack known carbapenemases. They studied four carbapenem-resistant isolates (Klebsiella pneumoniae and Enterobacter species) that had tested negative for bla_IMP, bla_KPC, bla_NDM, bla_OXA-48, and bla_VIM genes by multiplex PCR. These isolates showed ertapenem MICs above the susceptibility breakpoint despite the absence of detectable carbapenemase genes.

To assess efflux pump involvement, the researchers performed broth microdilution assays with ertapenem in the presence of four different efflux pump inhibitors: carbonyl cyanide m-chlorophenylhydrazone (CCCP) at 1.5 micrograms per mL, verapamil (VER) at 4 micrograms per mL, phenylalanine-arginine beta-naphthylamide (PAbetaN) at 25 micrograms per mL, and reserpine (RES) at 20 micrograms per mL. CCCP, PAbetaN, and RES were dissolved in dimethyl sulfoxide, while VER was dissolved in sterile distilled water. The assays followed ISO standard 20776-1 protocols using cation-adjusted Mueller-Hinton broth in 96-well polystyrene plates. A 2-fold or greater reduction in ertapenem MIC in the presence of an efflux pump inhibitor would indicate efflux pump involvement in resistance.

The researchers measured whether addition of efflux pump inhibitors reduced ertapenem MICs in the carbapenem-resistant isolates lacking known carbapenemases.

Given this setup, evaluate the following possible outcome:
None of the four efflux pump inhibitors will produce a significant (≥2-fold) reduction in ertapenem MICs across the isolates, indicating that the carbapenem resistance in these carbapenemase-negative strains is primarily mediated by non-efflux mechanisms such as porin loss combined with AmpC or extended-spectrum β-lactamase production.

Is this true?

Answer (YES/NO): NO